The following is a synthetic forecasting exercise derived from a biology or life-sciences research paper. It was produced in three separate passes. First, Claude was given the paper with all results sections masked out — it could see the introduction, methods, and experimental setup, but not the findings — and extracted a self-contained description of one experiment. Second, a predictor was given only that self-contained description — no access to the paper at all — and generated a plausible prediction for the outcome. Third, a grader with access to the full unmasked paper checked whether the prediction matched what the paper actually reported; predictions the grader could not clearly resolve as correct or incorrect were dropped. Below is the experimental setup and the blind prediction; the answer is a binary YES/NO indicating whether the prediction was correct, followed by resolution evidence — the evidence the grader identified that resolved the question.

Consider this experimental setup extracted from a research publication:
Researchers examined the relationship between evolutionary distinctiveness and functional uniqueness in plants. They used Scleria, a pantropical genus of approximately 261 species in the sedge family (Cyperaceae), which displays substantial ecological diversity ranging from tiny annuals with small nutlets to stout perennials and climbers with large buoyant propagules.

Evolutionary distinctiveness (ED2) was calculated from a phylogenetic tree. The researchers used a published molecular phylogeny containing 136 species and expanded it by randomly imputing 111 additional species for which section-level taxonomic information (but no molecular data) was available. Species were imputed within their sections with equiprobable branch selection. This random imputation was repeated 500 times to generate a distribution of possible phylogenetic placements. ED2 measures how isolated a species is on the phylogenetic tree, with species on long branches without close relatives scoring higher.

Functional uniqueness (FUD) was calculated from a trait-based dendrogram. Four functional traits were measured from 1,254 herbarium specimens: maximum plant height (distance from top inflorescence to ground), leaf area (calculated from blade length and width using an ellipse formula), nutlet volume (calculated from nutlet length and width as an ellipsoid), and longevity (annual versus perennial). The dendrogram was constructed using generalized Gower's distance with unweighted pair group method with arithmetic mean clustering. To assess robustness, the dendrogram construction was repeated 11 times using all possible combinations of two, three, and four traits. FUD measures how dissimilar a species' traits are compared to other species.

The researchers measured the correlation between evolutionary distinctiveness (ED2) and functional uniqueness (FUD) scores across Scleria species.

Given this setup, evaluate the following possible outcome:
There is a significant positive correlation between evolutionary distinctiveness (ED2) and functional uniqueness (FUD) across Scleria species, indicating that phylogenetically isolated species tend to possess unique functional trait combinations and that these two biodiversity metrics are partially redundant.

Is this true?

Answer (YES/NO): NO